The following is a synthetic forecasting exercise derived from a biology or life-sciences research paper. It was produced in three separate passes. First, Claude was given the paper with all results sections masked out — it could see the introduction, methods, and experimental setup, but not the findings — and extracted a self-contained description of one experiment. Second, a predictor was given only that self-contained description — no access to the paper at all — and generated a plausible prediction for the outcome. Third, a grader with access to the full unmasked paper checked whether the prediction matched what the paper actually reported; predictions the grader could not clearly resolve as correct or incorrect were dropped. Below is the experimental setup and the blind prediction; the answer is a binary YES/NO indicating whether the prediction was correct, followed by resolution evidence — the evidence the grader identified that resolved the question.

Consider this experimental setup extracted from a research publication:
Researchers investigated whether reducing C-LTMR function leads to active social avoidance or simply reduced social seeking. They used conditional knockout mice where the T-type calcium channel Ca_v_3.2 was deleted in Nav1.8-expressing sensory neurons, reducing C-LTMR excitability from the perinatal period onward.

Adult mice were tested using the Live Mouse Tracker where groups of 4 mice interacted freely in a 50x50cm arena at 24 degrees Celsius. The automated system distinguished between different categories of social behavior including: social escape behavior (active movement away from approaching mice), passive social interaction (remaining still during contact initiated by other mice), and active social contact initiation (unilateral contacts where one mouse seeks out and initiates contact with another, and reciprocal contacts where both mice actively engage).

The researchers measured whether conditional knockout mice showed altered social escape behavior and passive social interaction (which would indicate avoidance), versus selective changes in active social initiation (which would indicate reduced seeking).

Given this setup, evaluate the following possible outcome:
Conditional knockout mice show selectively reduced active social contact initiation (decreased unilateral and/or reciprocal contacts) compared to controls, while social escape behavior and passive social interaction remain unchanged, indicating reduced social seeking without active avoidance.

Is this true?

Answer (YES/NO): YES